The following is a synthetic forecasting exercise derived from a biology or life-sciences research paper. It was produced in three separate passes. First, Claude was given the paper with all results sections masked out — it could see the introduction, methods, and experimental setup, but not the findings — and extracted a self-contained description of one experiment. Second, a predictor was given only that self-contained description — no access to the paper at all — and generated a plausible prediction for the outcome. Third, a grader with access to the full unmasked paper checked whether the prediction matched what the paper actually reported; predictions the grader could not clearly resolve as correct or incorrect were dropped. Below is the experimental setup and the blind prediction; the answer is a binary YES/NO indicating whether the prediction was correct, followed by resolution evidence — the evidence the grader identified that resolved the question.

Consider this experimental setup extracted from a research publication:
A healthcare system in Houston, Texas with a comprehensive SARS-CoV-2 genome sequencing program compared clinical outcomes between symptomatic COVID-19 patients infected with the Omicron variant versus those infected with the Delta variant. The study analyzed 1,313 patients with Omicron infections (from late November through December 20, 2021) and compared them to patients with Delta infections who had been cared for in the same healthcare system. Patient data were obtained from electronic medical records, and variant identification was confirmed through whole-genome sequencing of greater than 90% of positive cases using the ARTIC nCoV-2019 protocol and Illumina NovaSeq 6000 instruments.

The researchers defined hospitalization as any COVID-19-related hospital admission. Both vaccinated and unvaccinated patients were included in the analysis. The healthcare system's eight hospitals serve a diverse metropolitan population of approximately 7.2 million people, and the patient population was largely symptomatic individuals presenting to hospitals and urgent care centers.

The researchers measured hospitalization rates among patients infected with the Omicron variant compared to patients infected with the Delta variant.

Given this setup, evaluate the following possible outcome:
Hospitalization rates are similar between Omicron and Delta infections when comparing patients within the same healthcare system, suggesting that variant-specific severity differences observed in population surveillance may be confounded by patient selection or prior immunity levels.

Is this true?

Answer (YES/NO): NO